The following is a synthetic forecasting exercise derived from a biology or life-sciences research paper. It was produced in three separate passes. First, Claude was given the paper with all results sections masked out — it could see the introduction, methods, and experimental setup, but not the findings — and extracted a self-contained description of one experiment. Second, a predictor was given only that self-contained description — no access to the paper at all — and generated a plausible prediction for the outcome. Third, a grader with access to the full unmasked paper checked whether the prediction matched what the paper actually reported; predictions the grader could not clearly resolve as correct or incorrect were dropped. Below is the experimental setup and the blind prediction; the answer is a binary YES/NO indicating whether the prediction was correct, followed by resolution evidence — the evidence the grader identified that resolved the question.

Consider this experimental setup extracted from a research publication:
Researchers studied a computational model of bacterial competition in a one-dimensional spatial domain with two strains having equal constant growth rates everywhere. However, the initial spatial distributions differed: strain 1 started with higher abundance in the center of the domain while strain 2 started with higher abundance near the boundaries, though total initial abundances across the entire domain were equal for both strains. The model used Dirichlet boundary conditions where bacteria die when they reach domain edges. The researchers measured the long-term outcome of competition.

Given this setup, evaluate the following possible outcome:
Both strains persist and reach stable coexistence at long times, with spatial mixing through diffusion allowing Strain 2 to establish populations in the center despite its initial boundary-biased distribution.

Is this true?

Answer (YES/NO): YES